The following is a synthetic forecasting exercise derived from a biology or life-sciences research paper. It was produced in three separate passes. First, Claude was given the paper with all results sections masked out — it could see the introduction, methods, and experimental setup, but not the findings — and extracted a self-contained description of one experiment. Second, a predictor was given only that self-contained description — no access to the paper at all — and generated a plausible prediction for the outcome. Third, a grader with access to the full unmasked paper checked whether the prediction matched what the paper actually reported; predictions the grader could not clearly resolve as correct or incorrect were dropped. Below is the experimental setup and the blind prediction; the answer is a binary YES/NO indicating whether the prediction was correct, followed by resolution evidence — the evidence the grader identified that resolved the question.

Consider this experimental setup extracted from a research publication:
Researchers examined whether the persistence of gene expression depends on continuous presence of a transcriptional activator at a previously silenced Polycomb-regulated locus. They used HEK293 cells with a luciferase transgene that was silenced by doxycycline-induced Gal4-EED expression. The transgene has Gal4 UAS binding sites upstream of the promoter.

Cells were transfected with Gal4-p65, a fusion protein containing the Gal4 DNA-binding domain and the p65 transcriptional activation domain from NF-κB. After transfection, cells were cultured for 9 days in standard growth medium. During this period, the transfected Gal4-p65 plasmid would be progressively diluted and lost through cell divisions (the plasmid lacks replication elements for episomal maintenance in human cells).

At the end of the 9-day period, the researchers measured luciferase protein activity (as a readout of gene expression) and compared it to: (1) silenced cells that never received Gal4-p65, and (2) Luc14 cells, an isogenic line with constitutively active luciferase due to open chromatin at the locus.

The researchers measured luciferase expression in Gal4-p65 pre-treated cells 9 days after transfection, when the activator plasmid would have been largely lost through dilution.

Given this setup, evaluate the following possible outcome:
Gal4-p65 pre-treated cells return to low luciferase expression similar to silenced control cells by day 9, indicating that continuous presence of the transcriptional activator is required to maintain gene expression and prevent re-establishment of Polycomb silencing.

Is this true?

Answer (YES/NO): NO